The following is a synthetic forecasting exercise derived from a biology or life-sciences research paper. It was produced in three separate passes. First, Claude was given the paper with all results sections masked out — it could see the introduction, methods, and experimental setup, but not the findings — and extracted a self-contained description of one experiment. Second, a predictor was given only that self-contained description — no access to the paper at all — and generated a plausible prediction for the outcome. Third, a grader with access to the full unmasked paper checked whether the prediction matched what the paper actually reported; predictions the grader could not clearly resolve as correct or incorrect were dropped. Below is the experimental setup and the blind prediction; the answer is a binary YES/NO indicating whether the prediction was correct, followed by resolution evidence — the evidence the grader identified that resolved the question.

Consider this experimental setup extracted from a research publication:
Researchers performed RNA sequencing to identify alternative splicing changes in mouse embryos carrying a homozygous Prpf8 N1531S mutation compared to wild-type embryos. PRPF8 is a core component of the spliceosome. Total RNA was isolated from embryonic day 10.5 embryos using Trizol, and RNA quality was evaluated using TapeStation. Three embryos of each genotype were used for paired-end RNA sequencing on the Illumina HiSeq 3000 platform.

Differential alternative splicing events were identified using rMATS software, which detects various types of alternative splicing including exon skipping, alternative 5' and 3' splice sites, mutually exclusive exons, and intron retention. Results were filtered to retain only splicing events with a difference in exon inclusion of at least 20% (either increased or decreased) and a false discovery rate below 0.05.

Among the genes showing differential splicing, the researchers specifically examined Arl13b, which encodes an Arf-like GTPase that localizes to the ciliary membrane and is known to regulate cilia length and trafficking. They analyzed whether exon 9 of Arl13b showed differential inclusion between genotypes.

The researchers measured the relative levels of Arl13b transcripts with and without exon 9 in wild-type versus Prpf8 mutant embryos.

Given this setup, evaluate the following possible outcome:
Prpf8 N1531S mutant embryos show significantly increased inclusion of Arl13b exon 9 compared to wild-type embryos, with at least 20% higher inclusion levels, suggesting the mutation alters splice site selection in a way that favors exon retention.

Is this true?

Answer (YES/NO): NO